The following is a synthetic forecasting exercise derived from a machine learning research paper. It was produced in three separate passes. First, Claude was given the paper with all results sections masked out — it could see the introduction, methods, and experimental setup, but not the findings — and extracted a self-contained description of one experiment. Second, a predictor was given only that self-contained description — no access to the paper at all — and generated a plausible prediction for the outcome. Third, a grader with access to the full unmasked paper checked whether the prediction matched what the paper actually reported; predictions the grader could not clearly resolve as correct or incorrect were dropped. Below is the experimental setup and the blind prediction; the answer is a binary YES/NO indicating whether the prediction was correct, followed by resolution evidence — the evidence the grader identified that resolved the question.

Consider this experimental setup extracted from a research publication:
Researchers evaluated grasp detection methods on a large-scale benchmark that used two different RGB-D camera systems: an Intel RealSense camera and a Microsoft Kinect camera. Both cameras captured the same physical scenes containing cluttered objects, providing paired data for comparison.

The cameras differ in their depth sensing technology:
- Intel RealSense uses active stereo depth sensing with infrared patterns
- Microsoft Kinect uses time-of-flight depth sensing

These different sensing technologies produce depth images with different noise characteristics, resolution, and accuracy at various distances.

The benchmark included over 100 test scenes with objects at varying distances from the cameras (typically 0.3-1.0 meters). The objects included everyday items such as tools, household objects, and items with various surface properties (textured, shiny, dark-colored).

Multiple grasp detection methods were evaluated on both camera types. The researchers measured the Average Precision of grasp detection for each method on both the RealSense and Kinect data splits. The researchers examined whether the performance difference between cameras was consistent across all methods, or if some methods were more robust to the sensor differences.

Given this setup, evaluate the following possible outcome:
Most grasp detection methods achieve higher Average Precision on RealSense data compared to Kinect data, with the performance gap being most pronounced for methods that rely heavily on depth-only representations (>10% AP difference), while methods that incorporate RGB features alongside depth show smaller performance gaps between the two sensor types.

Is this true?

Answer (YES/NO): NO